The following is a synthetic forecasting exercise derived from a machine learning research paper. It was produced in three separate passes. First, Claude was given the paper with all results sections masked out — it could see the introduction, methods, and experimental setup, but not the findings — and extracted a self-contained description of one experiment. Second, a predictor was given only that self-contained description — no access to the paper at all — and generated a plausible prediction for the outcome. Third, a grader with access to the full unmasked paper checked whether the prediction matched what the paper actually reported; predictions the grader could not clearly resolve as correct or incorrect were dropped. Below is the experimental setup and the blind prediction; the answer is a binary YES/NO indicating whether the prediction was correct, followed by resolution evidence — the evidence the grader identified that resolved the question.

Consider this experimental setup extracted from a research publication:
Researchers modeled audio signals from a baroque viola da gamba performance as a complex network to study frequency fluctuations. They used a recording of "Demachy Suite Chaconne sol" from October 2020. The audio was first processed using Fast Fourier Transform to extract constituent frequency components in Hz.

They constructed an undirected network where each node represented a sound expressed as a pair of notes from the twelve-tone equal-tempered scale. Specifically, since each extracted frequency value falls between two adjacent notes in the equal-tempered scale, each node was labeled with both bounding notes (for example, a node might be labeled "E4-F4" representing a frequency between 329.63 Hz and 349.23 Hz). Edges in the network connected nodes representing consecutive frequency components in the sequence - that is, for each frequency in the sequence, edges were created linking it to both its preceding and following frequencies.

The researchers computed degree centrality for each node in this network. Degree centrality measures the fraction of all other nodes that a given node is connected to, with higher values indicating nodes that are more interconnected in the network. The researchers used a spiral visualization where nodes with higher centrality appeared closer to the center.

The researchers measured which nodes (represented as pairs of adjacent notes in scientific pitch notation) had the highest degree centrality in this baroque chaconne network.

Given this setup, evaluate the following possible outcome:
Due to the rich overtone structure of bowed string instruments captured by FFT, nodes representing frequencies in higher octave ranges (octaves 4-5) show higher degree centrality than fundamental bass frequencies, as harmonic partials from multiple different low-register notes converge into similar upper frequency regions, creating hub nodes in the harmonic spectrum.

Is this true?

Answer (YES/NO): YES